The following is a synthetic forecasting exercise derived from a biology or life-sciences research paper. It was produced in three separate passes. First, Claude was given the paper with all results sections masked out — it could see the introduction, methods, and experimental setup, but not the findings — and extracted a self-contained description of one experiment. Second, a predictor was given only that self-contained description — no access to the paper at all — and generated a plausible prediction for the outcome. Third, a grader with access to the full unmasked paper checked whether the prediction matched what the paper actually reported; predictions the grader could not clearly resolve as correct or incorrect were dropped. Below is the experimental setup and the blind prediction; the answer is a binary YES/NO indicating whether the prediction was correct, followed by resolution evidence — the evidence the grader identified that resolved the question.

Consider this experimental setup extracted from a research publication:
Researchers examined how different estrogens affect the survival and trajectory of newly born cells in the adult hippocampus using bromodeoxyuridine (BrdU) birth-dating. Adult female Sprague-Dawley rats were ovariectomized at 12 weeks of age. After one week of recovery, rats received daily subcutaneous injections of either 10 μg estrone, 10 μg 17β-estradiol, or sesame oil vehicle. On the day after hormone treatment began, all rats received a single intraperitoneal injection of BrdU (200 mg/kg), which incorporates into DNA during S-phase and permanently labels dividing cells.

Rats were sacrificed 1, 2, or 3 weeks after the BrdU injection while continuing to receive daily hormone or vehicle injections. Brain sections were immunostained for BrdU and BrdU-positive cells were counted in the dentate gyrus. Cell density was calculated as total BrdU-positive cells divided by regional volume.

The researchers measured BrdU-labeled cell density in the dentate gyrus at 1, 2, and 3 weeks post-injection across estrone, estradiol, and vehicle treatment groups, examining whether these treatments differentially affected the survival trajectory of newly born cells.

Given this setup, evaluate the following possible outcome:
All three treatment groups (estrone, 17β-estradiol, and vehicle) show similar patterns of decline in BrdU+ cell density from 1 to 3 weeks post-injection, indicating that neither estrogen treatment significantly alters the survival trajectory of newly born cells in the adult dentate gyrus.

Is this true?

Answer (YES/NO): NO